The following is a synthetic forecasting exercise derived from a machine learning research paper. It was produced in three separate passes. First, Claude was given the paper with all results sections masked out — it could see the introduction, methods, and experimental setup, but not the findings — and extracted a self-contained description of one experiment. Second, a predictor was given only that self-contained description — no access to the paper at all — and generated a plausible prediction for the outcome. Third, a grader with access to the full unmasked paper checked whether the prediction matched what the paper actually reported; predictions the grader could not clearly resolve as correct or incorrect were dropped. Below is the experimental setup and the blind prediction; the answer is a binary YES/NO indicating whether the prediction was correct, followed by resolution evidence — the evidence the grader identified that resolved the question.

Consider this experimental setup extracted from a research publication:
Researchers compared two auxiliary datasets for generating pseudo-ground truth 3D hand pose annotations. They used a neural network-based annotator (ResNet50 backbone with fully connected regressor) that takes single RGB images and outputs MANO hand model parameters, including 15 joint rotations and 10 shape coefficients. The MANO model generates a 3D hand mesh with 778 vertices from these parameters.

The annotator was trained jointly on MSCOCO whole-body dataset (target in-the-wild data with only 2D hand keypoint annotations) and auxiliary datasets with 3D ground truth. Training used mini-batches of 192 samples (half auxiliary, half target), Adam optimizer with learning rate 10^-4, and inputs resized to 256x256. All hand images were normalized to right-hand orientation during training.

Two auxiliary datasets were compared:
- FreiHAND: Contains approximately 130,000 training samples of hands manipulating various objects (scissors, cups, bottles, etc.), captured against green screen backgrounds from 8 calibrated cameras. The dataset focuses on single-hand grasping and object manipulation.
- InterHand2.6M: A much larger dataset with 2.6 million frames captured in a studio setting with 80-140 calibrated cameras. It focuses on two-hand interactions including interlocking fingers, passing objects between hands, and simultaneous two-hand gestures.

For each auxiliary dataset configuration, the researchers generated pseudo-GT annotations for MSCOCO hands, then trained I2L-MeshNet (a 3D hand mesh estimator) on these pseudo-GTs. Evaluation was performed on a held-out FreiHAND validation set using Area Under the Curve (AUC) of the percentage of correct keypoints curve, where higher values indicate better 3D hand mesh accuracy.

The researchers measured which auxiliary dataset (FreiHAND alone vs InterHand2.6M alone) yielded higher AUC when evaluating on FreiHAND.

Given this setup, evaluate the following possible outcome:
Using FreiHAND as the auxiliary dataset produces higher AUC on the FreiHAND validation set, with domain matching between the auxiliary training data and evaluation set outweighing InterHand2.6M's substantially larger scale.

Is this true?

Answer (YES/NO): YES